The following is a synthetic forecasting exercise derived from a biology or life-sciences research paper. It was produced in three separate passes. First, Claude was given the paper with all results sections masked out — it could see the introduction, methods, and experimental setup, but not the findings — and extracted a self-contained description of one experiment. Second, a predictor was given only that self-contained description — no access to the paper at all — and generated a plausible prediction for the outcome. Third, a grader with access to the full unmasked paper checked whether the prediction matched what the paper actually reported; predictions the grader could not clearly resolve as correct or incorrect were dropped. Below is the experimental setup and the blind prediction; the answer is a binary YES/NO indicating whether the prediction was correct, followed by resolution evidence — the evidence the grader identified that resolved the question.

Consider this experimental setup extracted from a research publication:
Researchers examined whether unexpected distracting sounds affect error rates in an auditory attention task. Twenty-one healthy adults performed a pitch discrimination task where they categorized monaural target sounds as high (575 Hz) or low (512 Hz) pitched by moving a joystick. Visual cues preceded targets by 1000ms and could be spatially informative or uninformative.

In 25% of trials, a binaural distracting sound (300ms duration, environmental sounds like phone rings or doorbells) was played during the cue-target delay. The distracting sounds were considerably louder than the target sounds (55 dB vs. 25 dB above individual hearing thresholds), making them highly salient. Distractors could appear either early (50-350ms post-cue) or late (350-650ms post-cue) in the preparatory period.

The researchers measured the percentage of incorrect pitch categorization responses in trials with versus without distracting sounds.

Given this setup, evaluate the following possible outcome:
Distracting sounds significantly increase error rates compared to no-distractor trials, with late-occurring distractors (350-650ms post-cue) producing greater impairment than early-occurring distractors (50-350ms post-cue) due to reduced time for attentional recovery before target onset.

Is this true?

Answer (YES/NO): NO